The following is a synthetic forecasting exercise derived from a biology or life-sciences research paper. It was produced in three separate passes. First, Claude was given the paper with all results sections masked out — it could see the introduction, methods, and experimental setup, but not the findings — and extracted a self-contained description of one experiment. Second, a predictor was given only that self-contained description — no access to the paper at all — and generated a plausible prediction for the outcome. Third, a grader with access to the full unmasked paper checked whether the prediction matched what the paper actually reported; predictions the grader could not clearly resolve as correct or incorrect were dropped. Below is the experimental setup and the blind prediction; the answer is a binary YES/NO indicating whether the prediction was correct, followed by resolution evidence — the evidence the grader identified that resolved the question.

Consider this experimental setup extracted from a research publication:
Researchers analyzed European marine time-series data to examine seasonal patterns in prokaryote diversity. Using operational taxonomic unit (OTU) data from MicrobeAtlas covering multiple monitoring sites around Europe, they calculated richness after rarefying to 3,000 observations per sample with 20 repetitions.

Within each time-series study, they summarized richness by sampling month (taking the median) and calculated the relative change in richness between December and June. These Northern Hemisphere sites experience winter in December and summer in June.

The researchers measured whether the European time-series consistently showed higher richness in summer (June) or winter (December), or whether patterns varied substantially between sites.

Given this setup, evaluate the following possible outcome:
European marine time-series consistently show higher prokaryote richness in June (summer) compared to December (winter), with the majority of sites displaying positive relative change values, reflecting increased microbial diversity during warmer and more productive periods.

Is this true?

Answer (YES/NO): NO